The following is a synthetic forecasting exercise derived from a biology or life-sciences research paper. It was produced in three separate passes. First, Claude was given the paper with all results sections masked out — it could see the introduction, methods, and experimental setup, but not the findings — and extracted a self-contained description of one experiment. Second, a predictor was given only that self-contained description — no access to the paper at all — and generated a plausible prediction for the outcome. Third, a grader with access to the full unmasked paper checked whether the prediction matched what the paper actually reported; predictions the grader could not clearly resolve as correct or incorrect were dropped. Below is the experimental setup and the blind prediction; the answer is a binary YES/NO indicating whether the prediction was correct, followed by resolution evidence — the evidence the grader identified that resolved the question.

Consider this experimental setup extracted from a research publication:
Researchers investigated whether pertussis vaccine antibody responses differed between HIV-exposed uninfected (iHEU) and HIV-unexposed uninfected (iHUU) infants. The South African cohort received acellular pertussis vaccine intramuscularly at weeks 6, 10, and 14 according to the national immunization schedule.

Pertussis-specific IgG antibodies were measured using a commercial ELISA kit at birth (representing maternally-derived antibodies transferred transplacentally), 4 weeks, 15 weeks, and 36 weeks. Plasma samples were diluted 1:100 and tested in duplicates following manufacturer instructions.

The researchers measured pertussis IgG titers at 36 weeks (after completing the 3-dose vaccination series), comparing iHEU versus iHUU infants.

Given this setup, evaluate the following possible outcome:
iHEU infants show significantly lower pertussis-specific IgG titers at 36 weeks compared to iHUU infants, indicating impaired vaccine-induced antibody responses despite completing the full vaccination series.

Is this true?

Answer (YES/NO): NO